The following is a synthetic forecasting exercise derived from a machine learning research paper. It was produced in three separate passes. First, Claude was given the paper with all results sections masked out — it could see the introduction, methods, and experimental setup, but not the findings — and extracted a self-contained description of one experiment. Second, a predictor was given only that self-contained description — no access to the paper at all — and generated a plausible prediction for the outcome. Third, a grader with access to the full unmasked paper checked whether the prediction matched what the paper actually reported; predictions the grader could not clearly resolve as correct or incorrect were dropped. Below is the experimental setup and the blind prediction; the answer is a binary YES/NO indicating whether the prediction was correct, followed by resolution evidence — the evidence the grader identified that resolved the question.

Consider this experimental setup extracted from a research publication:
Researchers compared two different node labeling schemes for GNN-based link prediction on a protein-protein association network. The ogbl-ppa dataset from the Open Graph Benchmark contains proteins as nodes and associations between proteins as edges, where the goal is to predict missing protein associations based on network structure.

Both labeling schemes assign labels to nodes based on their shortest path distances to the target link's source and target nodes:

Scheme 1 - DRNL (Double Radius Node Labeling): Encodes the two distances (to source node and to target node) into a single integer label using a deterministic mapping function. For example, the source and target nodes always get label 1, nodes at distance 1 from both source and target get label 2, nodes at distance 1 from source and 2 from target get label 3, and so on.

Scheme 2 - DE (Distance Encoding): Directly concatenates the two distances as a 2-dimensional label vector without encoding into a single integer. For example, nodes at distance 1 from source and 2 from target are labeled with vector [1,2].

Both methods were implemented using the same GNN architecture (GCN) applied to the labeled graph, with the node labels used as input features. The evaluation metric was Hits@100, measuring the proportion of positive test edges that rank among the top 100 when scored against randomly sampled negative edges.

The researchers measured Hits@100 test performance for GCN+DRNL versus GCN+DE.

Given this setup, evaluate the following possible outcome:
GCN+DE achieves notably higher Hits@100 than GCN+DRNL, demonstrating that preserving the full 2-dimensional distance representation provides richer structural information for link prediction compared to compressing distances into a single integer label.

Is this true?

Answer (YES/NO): NO